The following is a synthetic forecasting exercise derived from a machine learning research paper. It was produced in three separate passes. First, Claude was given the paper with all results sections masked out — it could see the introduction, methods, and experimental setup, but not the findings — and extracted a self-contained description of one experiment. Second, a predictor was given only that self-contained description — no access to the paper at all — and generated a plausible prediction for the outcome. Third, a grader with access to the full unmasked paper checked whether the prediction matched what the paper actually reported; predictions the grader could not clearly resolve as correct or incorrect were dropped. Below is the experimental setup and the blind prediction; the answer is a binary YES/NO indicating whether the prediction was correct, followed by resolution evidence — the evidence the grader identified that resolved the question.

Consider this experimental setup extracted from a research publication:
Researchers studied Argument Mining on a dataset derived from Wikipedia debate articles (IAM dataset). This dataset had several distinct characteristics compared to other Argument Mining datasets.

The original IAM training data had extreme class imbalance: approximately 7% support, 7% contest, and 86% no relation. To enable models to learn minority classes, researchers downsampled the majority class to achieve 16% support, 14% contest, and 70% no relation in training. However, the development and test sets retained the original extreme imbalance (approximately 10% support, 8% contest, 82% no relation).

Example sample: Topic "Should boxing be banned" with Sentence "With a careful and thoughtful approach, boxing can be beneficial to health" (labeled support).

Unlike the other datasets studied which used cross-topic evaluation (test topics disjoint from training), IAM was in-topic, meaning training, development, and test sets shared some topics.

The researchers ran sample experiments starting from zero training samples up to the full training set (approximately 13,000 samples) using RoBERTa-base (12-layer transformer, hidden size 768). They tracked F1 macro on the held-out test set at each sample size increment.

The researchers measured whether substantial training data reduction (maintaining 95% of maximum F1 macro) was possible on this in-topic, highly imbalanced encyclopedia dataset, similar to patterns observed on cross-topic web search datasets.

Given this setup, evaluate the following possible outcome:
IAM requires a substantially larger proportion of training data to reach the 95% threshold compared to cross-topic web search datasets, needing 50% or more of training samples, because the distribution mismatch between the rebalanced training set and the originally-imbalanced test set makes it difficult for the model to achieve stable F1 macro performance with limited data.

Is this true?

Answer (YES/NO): NO